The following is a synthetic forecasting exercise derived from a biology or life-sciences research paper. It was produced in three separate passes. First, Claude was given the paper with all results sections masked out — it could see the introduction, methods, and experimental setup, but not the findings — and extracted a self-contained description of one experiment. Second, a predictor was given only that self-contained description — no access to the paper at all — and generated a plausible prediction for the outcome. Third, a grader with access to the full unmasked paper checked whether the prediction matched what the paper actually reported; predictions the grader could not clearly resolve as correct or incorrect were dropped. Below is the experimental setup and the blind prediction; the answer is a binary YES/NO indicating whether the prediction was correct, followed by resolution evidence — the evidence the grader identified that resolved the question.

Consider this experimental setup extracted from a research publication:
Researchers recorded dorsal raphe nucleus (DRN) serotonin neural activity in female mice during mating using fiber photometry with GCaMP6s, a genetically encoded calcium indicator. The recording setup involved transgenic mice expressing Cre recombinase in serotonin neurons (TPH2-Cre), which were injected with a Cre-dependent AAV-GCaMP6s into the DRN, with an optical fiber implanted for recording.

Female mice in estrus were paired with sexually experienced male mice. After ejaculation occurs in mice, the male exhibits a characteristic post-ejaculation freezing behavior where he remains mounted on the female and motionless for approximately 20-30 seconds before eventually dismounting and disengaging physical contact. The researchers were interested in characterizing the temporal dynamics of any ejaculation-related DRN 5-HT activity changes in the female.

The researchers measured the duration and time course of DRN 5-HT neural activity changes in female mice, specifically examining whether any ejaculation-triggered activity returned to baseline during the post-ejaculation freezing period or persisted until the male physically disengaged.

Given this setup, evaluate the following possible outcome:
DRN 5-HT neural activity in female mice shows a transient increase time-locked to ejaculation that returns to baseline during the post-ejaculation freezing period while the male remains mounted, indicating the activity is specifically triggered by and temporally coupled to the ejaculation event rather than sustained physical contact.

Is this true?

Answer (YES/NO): NO